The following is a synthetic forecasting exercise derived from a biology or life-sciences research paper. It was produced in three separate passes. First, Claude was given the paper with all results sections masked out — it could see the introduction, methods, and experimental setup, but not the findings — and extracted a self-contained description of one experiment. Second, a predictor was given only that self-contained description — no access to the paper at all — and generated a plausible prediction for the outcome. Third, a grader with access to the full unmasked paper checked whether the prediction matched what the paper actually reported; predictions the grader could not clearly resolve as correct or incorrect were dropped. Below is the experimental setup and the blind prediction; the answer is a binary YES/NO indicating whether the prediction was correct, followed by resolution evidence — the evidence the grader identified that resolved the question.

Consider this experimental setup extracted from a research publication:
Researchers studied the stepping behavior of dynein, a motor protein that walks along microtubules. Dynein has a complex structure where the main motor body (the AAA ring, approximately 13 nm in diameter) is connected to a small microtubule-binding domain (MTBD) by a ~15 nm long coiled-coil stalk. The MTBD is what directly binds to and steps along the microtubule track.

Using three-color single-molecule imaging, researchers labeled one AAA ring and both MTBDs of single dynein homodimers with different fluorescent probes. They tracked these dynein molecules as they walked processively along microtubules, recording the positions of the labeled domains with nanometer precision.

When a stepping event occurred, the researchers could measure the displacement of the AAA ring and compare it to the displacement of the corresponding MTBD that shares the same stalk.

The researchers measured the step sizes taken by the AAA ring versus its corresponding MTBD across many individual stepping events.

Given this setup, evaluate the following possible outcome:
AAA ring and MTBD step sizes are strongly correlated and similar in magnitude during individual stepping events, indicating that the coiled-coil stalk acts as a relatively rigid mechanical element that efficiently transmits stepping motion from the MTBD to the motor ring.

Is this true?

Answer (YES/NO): NO